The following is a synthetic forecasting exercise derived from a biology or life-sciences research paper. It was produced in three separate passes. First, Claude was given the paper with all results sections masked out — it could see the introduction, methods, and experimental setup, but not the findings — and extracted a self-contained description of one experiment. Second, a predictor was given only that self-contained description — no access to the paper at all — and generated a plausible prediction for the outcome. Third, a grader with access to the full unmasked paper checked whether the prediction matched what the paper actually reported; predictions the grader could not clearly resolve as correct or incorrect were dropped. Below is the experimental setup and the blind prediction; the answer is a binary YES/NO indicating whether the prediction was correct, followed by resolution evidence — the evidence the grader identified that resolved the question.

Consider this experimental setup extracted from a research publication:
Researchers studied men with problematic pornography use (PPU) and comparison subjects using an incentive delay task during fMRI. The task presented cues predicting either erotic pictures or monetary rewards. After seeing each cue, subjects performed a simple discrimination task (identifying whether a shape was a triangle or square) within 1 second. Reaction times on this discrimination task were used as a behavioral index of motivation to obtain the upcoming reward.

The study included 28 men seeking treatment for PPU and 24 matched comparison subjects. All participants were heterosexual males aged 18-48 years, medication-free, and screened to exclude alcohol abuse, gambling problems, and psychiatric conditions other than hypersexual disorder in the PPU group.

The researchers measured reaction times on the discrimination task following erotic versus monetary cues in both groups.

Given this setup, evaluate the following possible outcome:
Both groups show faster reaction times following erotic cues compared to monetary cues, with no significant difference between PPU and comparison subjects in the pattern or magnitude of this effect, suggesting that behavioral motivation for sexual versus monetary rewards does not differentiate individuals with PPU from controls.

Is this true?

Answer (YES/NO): NO